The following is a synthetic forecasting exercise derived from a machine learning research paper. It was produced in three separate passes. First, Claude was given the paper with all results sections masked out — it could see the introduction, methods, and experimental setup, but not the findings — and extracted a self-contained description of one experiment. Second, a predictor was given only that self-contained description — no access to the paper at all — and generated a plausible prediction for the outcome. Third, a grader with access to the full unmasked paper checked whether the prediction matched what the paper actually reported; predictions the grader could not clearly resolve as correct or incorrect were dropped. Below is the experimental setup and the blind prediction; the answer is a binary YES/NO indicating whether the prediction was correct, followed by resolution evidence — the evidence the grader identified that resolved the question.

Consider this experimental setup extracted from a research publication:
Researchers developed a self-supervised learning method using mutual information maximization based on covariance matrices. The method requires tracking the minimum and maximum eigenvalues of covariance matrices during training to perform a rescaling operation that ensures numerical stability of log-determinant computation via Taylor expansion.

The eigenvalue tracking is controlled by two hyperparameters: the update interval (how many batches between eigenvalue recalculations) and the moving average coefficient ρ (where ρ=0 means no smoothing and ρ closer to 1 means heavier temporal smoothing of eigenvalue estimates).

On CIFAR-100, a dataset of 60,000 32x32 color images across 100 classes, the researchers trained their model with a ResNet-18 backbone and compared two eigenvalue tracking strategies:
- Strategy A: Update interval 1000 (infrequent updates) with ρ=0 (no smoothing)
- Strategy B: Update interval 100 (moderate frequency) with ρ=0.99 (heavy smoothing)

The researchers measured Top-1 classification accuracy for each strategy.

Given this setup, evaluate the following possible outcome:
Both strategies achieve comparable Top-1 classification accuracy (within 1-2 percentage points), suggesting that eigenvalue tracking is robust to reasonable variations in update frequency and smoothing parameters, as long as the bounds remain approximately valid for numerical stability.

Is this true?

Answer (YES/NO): YES